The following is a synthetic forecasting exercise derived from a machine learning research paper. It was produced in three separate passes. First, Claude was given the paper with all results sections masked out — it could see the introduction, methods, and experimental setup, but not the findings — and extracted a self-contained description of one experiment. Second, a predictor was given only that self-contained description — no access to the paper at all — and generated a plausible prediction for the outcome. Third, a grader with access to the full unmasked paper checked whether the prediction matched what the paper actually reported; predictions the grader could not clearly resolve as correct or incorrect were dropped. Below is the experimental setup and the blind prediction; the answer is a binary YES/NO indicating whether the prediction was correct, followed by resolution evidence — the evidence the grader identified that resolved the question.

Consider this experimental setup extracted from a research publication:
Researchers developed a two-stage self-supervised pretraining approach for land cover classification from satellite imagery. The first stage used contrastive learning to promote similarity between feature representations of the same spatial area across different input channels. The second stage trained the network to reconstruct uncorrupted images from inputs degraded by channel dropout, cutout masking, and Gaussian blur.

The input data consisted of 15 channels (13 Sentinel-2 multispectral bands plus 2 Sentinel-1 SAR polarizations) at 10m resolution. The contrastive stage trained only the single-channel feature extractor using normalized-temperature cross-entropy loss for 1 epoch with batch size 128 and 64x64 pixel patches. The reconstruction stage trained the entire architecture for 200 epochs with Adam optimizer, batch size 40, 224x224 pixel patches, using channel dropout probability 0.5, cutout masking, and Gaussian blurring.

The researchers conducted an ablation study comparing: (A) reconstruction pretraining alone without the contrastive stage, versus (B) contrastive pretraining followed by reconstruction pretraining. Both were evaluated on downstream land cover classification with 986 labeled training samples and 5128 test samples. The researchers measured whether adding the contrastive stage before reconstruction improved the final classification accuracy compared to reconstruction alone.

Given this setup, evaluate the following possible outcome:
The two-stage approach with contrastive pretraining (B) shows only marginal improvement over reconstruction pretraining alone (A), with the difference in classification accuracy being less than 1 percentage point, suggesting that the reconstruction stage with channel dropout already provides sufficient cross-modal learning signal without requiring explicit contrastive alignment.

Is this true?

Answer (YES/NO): NO